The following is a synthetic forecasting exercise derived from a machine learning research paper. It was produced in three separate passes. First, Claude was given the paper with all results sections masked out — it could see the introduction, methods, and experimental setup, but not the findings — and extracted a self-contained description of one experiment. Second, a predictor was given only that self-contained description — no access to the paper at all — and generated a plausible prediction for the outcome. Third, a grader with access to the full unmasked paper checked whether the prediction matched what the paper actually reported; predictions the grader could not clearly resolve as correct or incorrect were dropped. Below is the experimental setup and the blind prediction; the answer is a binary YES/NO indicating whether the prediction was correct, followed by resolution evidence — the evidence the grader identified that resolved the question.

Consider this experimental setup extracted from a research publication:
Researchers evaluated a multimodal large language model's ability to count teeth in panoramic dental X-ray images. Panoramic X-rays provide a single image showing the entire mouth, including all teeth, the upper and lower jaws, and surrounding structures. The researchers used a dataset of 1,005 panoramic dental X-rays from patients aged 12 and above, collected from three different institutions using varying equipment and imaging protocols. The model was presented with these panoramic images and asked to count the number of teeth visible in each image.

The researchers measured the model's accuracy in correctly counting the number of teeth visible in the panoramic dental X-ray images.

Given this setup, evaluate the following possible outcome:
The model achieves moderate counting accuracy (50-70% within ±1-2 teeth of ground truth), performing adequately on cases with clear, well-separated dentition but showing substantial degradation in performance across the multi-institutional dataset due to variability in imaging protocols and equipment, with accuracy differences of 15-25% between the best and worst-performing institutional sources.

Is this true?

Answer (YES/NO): NO